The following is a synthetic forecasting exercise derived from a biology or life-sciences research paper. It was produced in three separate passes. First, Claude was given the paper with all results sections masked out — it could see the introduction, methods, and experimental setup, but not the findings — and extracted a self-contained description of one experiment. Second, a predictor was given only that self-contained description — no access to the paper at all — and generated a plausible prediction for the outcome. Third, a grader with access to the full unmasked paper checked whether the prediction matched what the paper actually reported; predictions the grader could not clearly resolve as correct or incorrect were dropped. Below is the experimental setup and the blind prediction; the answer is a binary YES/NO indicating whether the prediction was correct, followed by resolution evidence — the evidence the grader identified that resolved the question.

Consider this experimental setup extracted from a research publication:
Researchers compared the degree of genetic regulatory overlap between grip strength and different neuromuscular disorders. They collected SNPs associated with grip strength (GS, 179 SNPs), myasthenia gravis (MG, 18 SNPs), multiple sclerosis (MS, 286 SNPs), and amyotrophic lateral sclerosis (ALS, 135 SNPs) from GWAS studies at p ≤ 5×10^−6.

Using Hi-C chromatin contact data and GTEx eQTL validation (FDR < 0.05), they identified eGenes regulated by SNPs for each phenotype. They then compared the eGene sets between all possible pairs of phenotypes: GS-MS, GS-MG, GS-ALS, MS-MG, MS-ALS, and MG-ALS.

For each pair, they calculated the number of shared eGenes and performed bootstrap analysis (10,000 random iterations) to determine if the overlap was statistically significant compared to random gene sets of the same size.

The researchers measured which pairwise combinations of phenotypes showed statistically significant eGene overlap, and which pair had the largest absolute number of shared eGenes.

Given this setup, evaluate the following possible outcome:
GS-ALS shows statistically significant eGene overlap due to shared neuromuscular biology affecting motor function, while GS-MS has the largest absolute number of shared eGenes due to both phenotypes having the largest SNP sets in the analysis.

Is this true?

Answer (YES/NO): NO